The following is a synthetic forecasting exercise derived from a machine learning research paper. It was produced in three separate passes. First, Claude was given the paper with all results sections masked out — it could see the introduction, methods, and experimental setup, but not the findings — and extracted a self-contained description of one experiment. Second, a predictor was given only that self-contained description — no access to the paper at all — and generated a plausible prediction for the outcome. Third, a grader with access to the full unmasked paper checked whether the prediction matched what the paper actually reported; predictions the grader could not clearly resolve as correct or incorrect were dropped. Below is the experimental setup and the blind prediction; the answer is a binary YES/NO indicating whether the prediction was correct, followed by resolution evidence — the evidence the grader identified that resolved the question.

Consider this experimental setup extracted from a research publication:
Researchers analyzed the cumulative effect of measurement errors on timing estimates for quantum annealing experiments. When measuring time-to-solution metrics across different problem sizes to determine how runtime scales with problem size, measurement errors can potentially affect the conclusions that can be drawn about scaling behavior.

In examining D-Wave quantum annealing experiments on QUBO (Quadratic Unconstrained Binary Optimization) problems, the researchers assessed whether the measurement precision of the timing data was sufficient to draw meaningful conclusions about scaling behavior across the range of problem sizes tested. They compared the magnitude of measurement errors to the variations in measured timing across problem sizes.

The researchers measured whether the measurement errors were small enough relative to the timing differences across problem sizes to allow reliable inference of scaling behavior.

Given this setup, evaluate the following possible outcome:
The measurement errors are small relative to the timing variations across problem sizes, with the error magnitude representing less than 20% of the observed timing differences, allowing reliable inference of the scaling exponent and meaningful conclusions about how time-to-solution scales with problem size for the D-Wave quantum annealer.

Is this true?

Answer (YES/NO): NO